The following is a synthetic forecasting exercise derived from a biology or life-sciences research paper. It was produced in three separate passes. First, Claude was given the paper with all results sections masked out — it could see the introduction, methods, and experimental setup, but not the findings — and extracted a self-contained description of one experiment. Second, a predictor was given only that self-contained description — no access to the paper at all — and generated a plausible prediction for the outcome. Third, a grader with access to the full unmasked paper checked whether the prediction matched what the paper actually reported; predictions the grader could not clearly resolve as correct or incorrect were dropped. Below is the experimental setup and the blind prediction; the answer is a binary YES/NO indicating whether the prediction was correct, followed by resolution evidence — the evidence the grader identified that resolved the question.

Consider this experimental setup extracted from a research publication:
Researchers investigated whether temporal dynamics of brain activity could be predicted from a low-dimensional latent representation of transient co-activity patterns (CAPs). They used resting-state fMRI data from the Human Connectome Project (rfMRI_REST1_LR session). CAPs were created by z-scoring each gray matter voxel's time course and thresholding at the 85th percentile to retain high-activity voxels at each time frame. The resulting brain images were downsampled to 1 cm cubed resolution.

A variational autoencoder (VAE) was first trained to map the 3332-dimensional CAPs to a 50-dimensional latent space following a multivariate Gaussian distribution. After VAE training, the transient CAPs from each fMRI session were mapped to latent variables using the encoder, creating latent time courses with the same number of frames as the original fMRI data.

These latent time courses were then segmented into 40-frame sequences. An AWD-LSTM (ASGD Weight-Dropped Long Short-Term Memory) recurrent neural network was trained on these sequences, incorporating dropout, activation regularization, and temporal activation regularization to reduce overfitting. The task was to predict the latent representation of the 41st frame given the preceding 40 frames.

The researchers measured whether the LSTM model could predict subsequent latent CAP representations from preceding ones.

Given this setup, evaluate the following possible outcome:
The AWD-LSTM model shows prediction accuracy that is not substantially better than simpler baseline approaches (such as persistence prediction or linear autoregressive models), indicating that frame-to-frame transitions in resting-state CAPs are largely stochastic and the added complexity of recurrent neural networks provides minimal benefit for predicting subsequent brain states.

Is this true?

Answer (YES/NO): NO